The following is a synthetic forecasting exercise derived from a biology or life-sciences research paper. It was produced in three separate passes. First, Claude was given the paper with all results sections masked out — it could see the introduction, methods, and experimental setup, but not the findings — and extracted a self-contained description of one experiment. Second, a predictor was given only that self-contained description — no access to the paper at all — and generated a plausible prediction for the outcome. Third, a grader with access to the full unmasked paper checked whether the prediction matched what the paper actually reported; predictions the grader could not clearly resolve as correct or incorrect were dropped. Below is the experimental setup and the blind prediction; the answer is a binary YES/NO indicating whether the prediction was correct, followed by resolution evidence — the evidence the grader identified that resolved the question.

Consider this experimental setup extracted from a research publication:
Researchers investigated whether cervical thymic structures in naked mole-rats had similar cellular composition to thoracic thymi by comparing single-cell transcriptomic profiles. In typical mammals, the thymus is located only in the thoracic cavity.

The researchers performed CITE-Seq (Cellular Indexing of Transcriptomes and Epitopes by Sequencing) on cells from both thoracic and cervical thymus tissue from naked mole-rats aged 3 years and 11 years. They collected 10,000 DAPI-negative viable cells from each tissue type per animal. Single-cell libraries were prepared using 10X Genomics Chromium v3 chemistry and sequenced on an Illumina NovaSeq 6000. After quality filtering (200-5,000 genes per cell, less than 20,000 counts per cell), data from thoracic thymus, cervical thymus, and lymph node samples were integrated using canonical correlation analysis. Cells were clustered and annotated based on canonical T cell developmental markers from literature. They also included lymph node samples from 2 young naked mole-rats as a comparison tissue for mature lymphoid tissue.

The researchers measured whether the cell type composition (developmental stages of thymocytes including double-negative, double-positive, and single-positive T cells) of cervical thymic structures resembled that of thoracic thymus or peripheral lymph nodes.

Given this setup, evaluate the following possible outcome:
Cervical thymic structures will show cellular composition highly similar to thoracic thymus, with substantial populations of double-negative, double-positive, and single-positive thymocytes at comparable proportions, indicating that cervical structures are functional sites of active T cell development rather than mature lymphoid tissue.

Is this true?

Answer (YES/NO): YES